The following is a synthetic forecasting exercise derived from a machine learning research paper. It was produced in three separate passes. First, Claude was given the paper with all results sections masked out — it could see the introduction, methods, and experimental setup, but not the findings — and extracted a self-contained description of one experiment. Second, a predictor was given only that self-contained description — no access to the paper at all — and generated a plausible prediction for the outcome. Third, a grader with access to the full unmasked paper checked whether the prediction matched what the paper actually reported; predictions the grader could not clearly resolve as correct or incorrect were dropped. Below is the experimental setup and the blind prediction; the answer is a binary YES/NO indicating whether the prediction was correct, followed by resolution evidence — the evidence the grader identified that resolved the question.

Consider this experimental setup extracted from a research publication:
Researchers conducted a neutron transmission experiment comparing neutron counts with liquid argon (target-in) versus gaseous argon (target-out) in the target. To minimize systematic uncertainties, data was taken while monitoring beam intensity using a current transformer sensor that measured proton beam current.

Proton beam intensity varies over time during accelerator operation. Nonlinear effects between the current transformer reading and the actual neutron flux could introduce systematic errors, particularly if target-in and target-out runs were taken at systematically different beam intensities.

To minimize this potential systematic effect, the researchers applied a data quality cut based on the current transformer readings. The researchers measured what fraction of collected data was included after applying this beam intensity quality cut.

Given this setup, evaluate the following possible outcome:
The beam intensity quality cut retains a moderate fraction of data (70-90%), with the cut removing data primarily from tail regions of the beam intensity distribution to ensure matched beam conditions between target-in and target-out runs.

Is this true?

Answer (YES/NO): NO